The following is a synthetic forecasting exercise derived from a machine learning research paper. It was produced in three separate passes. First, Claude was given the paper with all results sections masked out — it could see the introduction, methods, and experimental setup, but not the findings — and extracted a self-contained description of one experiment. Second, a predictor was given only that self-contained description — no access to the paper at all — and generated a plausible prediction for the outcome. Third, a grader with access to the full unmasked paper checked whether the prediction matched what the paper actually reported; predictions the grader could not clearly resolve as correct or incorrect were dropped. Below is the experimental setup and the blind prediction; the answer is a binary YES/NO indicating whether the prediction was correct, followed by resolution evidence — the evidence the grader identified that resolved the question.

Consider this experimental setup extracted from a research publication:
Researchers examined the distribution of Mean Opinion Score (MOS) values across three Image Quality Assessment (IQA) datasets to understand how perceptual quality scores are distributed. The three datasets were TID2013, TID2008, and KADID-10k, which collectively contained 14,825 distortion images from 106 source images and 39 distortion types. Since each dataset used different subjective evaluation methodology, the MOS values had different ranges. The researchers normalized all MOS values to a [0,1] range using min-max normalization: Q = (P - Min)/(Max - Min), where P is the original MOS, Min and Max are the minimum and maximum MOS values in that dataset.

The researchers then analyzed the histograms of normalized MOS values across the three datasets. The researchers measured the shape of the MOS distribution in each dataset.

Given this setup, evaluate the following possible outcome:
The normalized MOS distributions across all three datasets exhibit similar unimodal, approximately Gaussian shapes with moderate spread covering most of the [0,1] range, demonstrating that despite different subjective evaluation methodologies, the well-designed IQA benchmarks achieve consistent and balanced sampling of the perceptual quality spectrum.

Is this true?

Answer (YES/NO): NO